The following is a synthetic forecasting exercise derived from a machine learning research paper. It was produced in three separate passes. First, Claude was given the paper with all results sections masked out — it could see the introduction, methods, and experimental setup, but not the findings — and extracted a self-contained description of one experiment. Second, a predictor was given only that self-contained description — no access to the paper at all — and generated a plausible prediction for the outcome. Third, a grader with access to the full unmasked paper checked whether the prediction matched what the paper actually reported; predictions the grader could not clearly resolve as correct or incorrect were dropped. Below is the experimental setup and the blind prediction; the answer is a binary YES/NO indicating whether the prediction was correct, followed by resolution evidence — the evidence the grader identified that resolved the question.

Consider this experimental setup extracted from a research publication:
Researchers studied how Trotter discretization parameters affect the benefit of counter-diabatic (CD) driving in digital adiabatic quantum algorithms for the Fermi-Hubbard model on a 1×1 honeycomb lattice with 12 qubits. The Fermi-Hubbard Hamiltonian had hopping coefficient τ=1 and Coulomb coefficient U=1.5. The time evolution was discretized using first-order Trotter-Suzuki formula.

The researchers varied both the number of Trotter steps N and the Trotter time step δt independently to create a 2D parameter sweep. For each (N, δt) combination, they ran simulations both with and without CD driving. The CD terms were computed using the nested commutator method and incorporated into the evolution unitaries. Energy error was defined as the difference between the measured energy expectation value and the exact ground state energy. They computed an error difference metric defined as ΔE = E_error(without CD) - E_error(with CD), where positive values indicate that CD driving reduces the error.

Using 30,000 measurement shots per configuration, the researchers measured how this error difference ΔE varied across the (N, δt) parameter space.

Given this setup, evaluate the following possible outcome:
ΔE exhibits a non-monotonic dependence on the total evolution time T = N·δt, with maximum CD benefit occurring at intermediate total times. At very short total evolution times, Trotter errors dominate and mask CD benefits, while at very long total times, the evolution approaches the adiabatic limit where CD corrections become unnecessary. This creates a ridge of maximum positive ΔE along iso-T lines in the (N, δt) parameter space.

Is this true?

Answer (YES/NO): NO